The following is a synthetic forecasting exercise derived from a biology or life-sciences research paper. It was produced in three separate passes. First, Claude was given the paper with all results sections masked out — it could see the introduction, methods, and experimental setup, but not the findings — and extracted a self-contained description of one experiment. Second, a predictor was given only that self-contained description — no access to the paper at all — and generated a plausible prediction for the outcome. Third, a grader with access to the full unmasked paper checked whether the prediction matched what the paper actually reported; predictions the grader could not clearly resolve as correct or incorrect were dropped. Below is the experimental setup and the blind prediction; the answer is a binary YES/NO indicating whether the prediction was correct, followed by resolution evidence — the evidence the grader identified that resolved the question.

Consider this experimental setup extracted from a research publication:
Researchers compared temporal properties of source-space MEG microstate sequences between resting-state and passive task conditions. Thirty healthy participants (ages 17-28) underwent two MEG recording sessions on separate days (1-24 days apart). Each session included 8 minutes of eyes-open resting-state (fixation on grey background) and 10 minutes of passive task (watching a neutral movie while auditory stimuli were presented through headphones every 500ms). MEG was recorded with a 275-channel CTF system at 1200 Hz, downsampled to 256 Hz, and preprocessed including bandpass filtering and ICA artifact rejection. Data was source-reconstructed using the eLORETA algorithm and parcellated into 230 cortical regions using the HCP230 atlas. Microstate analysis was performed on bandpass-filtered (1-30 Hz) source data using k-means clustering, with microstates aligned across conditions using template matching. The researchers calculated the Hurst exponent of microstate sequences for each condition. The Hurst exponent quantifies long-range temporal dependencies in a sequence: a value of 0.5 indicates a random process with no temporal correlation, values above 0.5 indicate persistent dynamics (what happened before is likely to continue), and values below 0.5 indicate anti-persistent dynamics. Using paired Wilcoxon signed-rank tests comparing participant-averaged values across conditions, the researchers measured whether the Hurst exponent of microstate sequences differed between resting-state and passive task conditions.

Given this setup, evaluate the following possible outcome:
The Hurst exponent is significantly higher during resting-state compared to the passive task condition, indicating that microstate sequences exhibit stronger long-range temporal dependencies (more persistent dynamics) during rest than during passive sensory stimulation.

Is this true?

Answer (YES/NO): NO